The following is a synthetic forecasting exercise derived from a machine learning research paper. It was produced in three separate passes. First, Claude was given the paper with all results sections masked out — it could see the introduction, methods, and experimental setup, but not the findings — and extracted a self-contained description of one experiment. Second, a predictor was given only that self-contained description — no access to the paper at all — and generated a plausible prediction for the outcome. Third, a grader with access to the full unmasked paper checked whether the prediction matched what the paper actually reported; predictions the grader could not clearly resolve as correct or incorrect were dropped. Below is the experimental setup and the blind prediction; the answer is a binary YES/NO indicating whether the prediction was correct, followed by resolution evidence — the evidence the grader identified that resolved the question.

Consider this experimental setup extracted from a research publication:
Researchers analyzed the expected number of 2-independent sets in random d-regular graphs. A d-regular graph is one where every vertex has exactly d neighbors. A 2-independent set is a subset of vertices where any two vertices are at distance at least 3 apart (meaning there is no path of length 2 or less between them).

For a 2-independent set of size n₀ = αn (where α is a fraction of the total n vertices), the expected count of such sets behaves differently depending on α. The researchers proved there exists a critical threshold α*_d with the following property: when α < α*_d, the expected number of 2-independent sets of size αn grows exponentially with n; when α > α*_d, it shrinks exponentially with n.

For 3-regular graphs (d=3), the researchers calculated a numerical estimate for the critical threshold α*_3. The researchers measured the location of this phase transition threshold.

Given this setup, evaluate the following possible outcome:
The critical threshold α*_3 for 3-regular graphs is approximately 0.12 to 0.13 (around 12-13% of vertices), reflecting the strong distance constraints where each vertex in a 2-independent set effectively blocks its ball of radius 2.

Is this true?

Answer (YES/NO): NO